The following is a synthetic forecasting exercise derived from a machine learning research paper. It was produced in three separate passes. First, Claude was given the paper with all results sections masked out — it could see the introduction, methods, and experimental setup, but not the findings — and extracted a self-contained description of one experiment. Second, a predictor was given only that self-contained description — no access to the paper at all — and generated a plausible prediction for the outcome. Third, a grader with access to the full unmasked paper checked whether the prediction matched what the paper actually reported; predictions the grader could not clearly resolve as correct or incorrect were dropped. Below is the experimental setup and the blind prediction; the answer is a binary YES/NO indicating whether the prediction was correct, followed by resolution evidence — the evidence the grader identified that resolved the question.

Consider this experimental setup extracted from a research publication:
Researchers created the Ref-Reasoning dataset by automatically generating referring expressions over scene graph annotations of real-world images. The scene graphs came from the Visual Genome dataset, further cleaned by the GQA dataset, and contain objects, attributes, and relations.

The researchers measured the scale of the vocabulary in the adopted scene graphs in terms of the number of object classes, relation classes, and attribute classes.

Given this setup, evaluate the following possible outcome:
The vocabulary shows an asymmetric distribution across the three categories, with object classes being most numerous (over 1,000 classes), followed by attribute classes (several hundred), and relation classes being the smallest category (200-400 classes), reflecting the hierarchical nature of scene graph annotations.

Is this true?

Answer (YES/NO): YES